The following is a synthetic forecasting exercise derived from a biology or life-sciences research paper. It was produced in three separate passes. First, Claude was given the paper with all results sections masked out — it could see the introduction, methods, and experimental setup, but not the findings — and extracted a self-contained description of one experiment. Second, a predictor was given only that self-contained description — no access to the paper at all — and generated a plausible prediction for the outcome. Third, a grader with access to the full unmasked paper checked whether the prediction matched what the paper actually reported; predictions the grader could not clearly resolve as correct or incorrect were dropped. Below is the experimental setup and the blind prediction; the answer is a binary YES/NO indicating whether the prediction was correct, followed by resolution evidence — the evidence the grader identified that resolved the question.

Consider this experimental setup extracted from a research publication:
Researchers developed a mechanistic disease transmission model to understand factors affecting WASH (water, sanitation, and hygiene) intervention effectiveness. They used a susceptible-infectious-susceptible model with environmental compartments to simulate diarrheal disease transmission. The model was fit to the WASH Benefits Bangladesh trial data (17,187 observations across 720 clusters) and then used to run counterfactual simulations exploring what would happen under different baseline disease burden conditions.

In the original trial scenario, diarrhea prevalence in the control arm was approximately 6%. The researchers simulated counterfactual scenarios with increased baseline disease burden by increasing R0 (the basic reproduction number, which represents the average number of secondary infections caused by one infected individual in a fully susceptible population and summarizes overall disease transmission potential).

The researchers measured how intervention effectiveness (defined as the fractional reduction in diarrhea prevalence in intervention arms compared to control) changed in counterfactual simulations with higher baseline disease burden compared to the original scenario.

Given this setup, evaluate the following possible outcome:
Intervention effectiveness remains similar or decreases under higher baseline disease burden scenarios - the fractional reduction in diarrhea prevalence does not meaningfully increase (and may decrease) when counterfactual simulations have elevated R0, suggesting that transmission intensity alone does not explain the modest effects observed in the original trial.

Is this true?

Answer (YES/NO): YES